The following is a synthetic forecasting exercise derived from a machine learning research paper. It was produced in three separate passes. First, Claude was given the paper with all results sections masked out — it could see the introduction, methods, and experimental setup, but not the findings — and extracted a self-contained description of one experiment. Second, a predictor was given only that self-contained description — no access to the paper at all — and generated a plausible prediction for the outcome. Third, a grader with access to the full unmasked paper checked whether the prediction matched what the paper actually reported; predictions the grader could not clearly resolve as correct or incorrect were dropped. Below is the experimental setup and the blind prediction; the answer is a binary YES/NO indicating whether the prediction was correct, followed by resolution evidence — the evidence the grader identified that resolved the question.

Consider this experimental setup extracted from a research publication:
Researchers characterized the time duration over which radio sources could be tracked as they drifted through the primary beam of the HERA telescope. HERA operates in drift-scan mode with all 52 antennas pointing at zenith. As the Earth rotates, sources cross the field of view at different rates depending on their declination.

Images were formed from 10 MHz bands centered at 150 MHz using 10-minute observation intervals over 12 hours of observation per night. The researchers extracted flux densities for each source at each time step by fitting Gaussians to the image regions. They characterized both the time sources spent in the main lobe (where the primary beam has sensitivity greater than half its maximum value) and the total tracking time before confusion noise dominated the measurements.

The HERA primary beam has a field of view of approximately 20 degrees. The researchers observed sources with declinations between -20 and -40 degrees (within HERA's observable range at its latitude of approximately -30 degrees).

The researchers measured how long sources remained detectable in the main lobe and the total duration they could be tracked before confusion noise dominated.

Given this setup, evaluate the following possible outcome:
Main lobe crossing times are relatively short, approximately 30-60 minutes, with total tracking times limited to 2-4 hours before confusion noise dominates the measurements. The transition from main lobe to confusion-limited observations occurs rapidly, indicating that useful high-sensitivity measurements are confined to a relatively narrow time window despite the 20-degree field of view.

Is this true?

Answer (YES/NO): NO